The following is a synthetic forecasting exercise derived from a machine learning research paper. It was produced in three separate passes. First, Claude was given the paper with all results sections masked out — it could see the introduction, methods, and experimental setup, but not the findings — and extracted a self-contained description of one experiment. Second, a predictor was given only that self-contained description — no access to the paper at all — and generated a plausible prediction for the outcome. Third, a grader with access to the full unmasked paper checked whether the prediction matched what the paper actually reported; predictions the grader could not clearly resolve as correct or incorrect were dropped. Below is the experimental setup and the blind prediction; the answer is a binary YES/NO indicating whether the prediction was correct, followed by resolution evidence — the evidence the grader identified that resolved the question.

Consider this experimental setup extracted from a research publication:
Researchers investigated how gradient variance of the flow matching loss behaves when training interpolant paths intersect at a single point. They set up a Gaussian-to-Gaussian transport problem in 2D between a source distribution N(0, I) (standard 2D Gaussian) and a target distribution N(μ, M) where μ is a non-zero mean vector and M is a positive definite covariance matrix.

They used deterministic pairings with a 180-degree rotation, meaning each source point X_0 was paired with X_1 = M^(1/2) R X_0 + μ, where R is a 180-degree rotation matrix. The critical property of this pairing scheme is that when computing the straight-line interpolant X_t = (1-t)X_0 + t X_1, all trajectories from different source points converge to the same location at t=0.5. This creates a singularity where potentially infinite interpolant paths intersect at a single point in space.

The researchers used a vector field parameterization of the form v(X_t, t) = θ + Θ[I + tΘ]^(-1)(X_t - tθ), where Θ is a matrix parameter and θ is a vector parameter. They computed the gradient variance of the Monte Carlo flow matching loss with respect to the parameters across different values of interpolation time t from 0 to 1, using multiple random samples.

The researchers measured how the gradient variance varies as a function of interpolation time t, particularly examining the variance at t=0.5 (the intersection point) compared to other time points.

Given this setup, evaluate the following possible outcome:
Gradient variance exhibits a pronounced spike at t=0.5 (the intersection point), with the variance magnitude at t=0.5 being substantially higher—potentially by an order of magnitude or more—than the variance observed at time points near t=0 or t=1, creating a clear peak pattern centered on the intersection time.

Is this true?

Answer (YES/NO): NO